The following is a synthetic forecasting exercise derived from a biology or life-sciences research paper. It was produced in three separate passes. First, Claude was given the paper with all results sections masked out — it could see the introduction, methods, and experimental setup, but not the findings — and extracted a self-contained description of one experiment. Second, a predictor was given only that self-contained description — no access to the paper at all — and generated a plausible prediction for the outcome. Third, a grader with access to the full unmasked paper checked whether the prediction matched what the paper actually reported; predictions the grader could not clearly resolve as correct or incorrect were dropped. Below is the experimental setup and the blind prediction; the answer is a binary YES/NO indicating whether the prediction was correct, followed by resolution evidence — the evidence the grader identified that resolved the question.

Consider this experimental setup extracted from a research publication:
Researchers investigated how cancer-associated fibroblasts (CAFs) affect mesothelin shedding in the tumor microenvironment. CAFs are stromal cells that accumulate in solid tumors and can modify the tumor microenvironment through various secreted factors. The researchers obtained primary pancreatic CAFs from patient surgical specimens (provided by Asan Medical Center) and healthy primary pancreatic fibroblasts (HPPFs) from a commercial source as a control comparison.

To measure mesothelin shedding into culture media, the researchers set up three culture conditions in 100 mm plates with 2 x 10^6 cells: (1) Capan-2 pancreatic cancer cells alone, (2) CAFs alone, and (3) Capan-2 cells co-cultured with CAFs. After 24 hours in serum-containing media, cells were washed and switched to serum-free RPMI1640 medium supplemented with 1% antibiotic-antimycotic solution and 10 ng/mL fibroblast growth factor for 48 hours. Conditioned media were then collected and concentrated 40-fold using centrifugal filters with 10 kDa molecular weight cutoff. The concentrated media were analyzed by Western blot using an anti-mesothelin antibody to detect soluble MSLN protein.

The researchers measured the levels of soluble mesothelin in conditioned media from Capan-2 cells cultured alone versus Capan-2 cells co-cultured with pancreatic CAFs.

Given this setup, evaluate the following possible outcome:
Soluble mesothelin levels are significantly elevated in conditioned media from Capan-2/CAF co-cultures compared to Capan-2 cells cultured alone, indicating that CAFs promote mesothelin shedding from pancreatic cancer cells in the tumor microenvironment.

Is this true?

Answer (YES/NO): YES